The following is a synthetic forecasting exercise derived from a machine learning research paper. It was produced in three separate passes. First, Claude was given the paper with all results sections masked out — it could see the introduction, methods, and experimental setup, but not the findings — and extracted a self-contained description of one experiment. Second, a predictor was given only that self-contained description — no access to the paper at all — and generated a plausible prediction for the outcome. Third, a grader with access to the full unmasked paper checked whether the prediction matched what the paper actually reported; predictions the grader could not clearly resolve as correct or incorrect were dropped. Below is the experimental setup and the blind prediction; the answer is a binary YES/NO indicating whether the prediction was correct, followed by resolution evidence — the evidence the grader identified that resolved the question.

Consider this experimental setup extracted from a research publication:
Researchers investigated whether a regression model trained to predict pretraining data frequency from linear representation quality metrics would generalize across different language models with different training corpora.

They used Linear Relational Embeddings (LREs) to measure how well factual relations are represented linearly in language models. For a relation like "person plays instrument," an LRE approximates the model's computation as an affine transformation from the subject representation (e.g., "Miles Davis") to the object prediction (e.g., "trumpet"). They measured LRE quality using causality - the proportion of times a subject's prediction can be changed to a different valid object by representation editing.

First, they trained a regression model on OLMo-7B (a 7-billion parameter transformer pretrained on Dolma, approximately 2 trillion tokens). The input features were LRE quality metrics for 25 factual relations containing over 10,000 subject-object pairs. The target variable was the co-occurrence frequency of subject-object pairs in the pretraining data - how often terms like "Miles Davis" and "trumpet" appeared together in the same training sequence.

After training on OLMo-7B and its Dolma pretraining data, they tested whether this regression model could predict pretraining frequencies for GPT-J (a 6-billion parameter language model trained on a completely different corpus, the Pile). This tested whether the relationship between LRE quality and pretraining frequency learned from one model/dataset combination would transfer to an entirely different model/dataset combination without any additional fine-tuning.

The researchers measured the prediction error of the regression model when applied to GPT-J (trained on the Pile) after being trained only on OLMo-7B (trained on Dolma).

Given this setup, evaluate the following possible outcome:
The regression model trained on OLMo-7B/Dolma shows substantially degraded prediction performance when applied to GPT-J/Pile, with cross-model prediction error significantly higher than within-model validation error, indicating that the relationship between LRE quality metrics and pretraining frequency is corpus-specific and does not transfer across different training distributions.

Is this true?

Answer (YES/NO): NO